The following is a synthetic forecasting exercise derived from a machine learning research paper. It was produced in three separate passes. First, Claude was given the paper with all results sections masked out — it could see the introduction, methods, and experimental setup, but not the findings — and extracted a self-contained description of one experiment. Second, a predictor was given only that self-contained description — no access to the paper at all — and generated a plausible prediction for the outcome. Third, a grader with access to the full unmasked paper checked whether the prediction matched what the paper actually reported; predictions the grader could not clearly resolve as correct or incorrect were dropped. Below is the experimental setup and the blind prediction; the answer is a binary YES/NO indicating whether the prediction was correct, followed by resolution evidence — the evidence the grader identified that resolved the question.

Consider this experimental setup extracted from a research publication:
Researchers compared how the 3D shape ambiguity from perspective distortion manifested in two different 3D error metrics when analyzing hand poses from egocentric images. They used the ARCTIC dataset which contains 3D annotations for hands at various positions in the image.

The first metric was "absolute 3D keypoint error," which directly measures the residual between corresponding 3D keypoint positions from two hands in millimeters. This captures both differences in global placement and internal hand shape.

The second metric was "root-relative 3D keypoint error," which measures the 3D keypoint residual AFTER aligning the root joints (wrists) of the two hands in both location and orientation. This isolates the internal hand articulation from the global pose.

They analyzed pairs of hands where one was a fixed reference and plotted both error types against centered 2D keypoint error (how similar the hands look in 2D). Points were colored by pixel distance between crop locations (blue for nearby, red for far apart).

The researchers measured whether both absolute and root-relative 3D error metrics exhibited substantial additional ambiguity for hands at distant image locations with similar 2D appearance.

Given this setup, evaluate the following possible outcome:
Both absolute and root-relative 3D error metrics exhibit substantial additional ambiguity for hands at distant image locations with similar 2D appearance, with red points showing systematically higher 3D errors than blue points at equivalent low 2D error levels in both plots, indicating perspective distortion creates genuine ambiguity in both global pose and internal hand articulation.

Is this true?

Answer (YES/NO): YES